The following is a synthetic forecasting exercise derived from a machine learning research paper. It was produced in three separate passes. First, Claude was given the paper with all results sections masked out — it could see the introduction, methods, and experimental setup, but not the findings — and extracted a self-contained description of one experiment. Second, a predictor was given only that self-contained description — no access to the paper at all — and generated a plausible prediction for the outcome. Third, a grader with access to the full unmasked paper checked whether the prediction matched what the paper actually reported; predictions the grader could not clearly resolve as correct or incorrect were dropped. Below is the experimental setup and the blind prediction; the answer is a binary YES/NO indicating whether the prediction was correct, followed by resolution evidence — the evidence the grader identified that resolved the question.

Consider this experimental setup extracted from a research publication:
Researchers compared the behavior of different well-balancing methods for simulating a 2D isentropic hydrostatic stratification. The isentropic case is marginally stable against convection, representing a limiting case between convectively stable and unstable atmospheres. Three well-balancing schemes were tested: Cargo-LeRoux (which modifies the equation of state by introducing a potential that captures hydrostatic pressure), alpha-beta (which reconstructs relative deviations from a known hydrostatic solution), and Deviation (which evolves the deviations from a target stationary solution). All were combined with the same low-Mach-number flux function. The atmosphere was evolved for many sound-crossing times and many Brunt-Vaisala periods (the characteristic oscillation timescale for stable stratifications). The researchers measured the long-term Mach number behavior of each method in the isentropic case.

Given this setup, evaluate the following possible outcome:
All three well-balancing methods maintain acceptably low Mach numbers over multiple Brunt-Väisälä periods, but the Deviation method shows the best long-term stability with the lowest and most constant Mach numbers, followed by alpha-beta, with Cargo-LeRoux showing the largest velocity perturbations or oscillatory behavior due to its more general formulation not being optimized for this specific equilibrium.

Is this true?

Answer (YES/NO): NO